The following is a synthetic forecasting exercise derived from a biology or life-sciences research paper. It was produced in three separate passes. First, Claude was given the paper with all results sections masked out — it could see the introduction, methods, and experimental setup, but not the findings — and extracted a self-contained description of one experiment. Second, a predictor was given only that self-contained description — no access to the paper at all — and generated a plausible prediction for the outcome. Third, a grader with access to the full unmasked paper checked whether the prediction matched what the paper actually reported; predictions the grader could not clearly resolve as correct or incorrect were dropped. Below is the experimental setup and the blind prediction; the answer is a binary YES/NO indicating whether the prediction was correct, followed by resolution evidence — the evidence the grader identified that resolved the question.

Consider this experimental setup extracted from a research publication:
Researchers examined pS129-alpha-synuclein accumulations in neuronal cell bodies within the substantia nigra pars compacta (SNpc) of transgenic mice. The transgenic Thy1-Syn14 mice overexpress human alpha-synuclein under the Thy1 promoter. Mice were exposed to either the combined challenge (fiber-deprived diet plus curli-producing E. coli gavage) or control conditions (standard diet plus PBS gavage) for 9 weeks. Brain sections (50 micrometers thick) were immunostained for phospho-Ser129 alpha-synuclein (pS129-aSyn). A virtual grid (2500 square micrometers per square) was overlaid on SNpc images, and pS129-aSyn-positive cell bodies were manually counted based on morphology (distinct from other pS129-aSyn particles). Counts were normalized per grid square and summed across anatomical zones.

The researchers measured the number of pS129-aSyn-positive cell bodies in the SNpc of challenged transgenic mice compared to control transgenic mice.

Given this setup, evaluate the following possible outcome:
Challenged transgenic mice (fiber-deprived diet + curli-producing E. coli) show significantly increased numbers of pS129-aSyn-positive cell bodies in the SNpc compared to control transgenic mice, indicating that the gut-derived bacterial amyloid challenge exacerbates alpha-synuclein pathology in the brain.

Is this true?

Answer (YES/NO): NO